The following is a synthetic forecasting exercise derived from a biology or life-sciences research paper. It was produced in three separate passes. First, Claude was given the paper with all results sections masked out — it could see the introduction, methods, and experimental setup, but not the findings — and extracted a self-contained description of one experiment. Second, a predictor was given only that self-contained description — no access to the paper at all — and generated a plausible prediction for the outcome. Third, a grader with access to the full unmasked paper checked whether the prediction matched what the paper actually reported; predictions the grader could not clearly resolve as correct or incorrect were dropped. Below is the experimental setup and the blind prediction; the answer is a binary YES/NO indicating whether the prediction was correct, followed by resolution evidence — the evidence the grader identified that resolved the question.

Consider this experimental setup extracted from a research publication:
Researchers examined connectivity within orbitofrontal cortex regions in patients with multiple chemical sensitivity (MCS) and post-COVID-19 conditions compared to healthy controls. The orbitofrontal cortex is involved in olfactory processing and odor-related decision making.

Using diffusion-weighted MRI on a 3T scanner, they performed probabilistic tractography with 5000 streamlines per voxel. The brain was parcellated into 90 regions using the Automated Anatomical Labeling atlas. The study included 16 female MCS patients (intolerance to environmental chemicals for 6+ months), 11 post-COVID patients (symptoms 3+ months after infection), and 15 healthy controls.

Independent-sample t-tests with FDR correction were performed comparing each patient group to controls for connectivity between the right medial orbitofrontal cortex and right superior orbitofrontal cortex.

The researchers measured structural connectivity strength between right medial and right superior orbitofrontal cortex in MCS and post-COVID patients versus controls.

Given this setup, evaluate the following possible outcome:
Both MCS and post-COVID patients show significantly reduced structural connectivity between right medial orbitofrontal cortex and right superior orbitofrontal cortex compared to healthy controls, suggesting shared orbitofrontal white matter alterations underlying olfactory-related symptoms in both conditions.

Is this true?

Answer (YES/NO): NO